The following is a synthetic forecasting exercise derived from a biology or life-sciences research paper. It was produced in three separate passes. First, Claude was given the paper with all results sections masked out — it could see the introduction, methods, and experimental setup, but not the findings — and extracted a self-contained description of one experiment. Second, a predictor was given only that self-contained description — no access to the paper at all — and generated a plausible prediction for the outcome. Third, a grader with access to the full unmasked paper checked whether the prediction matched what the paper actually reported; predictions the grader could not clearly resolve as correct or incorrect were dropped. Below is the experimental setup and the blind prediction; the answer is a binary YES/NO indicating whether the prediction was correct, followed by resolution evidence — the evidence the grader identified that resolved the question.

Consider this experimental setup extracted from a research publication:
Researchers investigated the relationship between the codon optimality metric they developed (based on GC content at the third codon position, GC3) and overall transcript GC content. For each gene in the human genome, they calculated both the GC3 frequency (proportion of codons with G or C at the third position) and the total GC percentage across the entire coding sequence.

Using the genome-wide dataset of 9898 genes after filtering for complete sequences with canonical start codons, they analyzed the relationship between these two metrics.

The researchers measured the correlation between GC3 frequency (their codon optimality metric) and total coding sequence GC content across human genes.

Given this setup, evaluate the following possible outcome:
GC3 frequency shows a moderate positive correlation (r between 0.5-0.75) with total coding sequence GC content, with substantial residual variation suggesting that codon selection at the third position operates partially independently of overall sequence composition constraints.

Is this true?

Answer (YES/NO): NO